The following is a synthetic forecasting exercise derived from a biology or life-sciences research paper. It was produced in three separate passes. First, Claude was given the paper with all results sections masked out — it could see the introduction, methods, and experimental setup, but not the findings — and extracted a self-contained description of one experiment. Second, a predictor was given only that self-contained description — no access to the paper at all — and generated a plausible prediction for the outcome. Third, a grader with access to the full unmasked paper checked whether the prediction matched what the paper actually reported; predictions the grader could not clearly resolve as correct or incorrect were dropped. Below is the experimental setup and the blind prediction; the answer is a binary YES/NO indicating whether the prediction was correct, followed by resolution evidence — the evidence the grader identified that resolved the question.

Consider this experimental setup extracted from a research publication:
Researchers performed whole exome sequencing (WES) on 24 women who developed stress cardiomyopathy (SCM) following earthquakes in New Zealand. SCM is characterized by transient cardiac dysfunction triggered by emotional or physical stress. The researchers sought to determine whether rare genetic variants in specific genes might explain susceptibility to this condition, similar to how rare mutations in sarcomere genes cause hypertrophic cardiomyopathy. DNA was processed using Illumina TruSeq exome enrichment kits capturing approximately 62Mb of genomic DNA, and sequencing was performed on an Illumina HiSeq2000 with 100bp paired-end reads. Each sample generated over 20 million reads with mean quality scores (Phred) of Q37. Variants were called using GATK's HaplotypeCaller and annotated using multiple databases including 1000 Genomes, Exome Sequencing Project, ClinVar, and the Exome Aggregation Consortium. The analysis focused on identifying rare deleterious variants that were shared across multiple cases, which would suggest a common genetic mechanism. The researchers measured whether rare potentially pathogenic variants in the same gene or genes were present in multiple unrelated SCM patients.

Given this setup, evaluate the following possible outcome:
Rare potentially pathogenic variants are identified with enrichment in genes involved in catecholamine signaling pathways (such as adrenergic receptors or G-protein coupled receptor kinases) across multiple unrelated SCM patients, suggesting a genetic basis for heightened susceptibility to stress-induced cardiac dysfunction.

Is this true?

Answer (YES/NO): NO